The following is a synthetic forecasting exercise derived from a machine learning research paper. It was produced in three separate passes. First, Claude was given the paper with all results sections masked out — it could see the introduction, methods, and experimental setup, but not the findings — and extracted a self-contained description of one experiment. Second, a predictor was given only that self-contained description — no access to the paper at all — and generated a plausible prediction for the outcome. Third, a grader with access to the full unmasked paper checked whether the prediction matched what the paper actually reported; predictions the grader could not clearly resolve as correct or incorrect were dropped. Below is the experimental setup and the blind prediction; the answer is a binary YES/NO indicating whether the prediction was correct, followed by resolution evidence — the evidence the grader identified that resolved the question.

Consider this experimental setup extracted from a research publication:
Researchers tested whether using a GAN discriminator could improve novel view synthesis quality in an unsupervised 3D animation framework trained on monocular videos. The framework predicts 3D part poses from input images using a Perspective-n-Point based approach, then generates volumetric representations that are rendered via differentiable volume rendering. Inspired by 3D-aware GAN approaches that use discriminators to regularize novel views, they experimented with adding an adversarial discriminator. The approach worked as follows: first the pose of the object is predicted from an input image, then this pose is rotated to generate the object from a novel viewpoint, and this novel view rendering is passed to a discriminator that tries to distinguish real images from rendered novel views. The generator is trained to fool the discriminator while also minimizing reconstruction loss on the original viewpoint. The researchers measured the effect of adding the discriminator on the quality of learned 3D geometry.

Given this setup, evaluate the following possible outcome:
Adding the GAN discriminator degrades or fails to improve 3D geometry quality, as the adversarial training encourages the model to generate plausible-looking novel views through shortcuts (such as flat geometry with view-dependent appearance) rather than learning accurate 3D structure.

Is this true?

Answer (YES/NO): YES